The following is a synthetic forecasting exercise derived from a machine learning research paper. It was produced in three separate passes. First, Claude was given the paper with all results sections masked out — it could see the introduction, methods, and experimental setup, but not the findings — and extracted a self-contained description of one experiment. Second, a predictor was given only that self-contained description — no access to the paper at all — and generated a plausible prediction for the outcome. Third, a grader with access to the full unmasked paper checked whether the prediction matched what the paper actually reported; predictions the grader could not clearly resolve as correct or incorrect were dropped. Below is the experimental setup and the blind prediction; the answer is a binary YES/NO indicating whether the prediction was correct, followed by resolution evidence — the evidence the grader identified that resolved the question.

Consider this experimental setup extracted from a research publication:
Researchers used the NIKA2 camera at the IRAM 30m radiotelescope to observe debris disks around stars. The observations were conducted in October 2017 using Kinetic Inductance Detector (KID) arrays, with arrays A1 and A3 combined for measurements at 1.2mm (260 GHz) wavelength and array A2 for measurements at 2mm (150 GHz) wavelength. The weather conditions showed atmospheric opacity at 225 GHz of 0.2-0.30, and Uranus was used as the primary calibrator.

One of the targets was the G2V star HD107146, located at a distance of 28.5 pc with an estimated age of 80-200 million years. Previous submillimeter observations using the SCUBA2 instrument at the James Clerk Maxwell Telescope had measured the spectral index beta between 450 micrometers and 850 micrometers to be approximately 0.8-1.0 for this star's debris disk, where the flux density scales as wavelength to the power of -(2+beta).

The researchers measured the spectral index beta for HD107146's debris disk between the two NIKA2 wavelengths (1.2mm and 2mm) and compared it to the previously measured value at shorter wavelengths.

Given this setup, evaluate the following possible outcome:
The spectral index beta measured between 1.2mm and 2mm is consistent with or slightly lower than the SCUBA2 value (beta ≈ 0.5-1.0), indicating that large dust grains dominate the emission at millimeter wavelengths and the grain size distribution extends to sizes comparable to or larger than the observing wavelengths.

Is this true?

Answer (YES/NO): NO